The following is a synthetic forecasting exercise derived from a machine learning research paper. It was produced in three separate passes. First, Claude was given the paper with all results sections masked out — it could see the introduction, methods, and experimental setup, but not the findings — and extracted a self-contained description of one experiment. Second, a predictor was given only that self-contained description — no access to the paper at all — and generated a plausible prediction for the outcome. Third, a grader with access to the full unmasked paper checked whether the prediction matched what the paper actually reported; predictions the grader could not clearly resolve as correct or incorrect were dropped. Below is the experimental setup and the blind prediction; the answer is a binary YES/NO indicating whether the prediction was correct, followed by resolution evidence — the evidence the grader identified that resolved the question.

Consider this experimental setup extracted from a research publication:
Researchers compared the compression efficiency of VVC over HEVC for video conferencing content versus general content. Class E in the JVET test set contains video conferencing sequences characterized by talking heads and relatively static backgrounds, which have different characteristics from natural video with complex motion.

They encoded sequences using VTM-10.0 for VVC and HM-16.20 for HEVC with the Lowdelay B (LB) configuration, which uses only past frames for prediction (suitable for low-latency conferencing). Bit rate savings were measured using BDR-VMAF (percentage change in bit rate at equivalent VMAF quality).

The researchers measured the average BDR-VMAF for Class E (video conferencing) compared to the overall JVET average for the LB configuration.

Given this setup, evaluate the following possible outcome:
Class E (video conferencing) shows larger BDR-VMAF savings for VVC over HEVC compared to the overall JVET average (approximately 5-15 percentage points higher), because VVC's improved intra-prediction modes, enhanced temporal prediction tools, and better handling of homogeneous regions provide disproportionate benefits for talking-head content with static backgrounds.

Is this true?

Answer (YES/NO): NO